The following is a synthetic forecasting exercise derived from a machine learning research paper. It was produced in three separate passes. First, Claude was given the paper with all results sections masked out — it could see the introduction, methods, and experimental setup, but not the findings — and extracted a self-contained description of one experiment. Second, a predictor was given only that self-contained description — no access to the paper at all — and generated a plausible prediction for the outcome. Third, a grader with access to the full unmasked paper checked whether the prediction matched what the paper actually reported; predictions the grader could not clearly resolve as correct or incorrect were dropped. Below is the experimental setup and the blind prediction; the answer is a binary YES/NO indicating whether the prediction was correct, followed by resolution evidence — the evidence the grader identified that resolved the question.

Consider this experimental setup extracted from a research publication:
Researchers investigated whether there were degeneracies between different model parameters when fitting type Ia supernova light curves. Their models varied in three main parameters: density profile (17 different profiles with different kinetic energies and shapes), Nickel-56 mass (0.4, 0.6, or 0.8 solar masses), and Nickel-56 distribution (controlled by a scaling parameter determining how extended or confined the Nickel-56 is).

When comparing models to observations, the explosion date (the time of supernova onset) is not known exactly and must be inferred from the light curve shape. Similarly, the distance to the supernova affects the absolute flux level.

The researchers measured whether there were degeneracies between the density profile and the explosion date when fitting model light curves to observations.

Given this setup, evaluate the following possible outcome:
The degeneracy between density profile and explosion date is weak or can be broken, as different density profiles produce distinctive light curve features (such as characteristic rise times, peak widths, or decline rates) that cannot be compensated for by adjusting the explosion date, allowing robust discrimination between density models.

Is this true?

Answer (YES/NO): NO